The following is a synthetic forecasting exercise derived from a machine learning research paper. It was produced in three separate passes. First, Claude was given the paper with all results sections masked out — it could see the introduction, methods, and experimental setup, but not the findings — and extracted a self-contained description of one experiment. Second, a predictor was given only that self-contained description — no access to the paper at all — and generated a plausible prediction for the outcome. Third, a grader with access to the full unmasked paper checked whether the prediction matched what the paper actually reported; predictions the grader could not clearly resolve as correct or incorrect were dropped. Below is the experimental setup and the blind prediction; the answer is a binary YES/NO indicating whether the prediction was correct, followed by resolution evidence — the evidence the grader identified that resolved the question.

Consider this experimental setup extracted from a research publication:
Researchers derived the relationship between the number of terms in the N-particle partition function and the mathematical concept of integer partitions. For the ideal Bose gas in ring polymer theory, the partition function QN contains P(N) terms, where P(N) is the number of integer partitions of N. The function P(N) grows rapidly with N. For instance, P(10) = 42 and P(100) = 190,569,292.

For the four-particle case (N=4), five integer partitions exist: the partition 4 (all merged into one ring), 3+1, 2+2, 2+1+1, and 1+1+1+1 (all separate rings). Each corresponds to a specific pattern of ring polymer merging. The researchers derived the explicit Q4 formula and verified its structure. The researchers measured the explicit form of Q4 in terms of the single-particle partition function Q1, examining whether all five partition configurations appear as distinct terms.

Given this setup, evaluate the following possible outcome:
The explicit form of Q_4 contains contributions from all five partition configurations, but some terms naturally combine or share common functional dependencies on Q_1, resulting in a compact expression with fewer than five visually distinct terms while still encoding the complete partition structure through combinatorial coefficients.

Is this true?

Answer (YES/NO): NO